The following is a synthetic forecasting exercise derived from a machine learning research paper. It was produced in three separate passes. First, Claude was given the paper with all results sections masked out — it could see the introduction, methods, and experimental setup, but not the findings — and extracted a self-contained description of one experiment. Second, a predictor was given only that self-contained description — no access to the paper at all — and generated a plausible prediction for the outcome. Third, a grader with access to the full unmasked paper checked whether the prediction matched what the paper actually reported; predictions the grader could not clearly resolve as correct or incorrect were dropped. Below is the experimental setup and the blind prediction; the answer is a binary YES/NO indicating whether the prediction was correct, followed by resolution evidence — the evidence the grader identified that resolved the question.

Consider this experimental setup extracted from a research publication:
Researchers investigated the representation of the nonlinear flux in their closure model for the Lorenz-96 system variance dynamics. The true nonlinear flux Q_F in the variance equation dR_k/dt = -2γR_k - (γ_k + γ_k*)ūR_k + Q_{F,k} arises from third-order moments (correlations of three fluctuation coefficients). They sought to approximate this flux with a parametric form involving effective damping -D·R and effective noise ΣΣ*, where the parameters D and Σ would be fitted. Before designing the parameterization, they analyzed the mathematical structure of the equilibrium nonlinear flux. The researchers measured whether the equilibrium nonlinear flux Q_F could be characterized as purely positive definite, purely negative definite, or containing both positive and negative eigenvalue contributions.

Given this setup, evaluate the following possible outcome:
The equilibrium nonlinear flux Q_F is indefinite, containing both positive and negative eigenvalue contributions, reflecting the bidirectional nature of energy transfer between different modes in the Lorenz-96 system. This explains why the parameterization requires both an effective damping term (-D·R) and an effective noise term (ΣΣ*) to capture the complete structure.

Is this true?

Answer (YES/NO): YES